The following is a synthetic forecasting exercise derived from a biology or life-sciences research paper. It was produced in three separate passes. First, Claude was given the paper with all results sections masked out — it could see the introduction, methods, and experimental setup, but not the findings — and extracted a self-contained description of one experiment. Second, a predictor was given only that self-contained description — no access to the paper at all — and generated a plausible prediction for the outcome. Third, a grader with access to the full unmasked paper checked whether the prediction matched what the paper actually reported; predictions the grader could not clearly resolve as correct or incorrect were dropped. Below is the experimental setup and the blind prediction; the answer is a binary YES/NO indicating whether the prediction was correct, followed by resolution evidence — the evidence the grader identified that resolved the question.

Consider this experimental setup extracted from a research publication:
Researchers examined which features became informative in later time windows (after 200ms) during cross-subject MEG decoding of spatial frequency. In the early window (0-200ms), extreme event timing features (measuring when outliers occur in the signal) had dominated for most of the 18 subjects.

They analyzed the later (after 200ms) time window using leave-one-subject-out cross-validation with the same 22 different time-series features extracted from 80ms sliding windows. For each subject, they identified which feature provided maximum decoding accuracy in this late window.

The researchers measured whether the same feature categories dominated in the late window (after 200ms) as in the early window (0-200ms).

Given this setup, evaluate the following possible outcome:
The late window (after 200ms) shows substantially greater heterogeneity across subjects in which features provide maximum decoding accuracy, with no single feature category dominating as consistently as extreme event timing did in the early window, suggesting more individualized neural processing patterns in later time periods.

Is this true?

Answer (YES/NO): YES